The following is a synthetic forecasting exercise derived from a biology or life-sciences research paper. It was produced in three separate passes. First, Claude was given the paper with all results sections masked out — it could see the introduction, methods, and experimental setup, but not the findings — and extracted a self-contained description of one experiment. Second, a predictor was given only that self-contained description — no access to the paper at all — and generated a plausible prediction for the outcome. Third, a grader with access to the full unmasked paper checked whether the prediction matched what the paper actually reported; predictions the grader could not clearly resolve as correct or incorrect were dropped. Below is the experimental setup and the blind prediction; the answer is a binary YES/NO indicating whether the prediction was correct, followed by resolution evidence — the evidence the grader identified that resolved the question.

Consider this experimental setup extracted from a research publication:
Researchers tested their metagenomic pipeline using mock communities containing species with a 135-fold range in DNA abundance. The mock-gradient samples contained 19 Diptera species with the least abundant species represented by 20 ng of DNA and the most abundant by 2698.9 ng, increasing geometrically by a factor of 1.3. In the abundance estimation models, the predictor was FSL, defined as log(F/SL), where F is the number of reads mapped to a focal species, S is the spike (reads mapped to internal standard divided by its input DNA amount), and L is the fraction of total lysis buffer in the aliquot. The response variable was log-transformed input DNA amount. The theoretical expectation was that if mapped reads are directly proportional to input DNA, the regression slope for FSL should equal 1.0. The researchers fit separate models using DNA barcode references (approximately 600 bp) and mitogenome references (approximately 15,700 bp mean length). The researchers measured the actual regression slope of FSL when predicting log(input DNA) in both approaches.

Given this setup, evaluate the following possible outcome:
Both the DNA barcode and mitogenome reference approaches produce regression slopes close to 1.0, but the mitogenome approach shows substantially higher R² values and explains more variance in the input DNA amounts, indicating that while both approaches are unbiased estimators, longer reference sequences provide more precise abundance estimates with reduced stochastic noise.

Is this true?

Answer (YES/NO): NO